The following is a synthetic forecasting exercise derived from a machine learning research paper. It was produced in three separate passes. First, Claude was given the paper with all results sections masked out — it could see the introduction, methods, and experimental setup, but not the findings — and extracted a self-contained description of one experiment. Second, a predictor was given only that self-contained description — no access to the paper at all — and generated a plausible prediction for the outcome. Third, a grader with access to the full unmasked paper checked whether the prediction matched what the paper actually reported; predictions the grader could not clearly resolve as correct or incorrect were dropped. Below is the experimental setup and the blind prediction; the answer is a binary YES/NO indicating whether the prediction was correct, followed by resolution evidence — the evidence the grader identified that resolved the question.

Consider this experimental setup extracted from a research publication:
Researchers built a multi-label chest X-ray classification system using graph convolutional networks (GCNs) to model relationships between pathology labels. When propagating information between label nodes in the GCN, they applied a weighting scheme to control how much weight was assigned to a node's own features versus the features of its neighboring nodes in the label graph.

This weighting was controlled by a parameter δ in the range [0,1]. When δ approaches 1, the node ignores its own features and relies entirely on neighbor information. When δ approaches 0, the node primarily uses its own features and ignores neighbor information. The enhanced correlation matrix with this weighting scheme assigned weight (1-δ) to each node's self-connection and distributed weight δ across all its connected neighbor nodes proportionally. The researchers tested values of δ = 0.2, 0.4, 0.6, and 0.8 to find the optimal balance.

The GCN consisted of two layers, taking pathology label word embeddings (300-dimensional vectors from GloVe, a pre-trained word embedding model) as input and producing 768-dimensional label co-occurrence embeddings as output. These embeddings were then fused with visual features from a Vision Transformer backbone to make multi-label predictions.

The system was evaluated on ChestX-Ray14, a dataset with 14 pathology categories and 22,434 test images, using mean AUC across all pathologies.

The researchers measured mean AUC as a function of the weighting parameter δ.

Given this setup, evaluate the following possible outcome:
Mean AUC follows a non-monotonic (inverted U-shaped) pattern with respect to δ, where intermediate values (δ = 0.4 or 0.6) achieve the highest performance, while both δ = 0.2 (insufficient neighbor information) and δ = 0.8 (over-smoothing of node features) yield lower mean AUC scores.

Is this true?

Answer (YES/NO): NO